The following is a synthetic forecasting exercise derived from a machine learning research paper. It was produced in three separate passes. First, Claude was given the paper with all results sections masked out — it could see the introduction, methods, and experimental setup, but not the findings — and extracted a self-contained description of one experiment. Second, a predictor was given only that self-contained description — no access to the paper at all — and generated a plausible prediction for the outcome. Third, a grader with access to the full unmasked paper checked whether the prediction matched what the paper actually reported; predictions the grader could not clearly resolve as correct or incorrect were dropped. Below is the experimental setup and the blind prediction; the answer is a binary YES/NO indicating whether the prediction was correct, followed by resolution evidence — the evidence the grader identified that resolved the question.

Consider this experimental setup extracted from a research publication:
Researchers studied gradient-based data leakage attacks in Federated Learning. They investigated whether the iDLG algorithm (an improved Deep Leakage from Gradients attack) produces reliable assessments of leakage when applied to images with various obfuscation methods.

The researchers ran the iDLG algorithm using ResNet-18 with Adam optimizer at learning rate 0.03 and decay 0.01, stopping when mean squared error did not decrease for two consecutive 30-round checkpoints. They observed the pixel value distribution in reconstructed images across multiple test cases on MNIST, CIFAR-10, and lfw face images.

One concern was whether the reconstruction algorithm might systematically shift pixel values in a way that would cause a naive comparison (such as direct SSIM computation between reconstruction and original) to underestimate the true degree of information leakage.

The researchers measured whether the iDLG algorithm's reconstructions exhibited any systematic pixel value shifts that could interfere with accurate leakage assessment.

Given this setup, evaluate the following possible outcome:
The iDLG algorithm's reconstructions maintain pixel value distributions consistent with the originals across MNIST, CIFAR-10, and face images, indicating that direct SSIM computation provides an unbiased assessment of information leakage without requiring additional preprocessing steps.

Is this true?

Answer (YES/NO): NO